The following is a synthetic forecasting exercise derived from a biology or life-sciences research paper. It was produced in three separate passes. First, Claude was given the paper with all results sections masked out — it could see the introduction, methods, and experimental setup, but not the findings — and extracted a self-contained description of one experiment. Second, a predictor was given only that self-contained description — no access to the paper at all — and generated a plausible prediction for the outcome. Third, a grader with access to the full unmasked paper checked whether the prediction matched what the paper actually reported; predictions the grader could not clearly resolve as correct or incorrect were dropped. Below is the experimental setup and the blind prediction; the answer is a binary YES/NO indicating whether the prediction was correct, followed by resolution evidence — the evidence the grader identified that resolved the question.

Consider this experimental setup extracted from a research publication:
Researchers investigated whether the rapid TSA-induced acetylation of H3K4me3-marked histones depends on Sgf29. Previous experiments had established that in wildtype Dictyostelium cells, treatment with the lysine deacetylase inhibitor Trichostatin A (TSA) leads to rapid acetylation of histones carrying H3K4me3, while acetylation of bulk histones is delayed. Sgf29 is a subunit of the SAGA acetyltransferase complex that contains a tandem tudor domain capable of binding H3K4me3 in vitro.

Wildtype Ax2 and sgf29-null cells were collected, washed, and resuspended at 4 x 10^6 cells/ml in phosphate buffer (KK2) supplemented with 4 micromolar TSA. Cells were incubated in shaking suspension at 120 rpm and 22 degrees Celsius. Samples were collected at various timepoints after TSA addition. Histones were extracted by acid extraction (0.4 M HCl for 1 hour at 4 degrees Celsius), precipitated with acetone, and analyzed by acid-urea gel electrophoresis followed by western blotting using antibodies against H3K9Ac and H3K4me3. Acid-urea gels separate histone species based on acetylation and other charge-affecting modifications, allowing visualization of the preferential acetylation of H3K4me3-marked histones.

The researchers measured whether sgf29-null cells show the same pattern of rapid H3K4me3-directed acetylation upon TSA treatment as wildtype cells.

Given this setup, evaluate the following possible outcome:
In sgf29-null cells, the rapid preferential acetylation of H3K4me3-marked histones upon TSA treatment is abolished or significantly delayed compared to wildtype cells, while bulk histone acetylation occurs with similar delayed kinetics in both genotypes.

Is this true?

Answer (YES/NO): YES